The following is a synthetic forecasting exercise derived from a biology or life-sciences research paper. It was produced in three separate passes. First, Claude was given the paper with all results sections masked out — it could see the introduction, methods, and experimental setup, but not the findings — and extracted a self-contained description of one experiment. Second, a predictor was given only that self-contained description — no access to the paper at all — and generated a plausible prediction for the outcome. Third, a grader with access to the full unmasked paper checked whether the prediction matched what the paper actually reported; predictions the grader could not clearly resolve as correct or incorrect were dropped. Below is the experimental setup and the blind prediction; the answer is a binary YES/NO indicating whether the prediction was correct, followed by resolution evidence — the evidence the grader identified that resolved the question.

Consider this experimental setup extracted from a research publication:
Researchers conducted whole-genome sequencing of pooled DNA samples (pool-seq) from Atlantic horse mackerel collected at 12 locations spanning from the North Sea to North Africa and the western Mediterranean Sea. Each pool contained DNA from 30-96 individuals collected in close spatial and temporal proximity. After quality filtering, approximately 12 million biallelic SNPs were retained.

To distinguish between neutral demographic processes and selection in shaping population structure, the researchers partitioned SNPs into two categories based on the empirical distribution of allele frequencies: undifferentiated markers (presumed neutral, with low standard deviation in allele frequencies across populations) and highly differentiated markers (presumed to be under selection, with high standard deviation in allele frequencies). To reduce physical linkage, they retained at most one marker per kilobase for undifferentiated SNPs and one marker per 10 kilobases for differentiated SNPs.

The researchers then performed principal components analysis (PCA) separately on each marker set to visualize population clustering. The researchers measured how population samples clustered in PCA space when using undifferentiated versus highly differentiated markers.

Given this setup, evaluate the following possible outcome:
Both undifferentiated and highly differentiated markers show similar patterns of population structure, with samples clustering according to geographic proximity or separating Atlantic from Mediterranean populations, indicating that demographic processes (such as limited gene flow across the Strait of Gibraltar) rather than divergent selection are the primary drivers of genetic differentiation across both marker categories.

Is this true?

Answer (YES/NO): NO